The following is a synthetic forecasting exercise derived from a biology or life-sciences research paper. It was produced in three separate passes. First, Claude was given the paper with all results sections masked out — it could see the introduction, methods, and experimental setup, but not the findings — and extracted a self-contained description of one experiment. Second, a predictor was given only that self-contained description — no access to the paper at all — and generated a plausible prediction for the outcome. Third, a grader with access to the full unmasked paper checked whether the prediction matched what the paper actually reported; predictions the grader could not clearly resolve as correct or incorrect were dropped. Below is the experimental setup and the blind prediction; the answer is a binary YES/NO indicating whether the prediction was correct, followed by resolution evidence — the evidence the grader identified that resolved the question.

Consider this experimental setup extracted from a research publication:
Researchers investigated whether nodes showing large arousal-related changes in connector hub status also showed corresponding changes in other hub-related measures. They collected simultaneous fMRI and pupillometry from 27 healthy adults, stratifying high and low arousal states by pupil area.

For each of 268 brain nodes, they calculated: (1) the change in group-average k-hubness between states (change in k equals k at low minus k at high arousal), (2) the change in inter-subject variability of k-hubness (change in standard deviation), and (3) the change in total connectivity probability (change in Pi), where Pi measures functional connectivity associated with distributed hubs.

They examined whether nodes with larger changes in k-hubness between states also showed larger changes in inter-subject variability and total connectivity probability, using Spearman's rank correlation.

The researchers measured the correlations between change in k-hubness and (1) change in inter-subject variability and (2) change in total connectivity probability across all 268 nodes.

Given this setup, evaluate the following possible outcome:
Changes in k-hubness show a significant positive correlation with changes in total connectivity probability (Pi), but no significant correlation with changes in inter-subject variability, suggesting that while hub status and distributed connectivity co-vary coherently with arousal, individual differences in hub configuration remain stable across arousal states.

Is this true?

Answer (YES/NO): NO